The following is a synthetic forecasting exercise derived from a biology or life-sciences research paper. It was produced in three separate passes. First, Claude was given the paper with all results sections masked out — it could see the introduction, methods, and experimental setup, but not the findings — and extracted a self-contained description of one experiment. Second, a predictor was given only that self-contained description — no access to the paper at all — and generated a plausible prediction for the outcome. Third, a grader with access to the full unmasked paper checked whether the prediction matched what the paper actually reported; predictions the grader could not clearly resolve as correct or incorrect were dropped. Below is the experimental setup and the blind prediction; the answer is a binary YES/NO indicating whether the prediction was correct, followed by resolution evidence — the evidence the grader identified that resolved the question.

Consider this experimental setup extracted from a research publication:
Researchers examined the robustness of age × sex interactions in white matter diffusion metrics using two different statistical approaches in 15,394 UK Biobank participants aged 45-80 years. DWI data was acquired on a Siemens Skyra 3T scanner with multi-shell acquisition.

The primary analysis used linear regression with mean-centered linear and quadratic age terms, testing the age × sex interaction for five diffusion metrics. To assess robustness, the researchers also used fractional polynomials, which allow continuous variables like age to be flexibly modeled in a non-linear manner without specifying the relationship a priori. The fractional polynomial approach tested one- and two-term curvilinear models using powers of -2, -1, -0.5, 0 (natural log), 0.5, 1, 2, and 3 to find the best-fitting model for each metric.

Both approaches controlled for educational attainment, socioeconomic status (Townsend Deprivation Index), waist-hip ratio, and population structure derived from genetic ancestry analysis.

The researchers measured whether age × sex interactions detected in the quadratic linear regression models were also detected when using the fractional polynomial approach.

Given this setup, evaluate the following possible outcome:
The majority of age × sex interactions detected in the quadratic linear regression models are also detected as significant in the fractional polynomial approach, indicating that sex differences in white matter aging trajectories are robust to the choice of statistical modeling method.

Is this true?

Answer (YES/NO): NO